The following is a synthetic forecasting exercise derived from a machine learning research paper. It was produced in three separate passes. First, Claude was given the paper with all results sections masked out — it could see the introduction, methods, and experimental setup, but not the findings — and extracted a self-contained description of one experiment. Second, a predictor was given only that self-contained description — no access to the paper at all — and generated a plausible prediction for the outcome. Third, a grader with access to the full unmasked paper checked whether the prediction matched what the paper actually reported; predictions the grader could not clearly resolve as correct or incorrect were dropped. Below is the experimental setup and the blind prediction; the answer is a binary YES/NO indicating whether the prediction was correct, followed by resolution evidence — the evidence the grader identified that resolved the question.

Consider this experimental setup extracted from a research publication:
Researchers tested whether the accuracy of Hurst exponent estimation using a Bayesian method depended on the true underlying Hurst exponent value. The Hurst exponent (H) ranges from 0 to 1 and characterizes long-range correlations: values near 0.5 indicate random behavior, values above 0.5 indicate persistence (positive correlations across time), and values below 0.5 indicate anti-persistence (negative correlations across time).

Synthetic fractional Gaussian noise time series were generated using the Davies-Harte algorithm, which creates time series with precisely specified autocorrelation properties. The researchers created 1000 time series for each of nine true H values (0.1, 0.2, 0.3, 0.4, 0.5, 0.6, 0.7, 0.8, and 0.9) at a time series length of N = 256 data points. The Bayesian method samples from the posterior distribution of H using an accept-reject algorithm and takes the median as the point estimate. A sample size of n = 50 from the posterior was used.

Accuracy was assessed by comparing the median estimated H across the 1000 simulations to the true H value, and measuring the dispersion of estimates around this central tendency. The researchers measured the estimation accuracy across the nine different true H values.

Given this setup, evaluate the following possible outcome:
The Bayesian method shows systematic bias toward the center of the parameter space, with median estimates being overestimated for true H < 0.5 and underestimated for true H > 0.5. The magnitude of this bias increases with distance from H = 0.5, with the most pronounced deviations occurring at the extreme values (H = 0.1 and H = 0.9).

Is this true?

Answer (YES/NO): NO